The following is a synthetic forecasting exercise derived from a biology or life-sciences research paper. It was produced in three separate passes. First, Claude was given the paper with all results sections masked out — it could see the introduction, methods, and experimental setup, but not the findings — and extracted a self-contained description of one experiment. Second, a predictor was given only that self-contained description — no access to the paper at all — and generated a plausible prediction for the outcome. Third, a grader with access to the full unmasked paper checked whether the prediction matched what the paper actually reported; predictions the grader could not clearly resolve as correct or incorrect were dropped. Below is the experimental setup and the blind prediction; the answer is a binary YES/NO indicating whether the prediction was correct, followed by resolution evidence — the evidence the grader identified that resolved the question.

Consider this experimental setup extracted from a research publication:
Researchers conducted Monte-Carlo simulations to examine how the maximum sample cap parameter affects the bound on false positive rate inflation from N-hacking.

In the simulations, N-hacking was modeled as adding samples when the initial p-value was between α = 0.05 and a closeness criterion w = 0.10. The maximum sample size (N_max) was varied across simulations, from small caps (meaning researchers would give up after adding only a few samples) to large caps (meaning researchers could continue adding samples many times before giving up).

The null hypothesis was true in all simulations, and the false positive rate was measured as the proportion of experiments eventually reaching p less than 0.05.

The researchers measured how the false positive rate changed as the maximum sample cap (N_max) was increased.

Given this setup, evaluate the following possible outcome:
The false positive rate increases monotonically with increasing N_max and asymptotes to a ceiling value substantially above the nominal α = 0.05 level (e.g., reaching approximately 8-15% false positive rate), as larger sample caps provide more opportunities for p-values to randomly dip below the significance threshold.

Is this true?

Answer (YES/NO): NO